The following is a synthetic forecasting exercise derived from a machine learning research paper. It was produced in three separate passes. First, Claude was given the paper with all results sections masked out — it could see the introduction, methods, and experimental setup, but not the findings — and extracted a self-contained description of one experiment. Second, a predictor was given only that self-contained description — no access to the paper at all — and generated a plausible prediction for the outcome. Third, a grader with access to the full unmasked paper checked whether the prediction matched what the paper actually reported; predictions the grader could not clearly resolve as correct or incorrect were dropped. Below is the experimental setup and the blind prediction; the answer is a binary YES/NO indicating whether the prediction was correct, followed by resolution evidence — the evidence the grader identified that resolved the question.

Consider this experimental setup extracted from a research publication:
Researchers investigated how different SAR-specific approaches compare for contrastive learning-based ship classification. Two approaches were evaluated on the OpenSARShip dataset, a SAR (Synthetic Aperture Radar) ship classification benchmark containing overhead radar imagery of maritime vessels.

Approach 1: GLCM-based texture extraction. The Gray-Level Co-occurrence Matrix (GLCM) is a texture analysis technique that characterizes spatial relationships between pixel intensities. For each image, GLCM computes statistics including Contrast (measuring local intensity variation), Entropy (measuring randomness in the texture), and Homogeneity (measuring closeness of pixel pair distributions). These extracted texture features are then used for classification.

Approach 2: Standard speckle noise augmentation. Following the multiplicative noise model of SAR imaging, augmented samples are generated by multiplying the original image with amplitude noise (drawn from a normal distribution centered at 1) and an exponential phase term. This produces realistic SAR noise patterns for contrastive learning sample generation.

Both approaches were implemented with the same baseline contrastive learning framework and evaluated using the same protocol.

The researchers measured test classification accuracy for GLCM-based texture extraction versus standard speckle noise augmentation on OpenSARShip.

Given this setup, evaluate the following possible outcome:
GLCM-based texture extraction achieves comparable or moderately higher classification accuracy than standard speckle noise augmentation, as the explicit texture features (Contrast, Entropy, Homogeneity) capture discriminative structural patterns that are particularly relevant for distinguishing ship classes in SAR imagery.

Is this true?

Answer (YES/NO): NO